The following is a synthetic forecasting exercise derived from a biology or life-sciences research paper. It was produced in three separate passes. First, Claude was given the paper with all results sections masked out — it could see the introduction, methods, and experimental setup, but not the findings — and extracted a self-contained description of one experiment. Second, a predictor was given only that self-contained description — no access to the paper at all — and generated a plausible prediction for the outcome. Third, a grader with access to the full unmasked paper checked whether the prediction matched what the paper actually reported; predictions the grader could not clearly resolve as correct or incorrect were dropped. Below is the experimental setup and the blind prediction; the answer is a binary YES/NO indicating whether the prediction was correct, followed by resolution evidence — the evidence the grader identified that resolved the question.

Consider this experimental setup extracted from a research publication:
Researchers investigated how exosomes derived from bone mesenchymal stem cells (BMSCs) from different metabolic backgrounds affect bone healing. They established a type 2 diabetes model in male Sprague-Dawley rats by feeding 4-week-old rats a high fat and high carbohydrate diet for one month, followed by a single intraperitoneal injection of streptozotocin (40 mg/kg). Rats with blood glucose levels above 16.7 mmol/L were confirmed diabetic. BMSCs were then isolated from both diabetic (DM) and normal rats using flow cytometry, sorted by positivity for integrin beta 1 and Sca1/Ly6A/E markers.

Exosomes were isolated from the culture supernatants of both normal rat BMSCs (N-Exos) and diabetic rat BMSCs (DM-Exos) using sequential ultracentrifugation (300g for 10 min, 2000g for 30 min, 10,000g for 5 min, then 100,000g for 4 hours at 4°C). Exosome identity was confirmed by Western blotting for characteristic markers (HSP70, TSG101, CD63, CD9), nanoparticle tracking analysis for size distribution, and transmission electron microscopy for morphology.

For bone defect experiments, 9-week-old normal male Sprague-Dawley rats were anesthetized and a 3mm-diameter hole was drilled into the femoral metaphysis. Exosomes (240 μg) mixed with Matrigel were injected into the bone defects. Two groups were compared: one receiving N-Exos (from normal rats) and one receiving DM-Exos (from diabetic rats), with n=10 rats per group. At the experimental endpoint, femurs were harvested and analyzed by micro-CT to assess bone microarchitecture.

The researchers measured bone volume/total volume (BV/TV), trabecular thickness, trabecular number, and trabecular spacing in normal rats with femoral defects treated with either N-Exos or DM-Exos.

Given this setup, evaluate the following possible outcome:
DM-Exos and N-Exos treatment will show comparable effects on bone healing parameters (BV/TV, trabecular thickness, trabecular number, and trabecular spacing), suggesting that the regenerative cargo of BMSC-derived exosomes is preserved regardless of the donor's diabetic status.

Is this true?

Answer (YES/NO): NO